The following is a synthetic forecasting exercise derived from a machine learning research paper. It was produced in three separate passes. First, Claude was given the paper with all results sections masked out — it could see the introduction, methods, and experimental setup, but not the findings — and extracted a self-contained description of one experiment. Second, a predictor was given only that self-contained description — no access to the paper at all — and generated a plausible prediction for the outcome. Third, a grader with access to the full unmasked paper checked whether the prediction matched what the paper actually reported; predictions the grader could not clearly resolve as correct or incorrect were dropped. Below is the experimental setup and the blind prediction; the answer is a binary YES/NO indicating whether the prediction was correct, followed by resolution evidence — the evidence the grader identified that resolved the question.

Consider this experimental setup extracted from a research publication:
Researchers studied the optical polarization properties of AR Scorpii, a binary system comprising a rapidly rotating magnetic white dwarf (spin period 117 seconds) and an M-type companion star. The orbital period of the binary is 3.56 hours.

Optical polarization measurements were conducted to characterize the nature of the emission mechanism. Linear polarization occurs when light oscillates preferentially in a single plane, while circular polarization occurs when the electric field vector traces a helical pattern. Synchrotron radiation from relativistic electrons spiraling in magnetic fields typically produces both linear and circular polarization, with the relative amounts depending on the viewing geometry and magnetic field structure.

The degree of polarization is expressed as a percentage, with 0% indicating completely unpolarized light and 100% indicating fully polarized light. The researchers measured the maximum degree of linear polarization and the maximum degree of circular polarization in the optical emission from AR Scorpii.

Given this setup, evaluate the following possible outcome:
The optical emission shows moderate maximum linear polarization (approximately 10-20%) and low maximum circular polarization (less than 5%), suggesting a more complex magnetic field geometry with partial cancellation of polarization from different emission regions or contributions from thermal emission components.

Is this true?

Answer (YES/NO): NO